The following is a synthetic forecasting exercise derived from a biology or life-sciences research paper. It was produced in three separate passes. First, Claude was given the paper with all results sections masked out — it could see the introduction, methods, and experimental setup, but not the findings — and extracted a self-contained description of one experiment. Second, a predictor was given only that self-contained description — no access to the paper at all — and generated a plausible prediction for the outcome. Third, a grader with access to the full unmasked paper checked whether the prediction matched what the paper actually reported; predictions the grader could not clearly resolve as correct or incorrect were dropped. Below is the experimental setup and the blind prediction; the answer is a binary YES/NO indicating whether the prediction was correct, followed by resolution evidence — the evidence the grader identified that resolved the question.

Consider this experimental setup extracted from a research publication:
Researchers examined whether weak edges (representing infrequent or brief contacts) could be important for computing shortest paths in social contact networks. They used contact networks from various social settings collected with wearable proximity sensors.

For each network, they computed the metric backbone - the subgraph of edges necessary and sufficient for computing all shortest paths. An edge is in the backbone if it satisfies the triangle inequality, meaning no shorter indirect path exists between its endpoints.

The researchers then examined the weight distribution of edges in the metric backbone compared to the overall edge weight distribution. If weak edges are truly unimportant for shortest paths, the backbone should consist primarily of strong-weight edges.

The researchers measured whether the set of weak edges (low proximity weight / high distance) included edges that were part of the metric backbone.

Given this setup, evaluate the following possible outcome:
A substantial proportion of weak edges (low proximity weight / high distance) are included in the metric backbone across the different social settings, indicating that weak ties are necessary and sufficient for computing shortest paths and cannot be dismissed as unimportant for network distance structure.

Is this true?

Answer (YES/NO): YES